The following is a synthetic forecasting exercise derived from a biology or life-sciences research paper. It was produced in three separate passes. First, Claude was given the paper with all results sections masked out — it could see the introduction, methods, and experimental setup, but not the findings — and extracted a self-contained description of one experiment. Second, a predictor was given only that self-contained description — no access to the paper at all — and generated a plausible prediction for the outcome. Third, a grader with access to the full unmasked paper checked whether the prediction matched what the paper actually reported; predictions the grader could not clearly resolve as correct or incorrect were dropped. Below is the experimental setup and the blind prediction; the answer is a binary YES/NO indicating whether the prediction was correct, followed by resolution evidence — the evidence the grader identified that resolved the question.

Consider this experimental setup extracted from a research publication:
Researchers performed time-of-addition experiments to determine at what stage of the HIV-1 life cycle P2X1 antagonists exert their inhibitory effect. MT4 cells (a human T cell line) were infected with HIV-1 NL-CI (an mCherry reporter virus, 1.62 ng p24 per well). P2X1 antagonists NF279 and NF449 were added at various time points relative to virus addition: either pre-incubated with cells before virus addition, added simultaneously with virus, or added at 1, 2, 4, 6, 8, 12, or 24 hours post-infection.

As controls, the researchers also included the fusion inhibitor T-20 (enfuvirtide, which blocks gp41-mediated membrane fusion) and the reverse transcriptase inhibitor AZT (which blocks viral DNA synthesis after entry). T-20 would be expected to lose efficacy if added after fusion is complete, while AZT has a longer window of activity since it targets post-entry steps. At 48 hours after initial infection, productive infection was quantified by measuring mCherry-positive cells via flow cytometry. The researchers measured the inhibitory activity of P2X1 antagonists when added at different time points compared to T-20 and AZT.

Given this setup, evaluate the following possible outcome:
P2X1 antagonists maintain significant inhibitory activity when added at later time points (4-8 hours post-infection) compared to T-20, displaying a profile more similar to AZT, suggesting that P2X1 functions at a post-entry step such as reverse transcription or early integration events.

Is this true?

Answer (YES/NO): NO